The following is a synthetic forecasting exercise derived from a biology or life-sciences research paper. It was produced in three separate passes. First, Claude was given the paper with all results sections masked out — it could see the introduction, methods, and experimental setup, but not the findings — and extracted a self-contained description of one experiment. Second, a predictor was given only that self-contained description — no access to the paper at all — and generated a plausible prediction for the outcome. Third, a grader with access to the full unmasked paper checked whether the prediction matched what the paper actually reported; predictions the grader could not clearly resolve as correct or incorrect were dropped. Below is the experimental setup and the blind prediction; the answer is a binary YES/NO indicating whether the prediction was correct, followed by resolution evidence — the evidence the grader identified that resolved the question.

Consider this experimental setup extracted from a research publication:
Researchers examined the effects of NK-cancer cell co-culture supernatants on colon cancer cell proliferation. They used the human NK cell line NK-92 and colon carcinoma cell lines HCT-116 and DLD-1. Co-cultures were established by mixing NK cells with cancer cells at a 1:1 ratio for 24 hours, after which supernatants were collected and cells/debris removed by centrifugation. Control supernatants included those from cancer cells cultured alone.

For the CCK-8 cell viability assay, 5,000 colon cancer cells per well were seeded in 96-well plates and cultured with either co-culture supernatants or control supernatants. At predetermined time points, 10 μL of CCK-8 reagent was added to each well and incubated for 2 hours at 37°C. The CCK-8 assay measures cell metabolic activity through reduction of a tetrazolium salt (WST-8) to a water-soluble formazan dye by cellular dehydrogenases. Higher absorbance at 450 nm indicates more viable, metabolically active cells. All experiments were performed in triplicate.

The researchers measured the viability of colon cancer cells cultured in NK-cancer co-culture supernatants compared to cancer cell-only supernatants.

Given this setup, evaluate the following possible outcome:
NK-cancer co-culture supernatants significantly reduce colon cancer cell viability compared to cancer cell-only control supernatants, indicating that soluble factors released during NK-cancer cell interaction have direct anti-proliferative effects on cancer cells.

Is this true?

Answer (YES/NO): NO